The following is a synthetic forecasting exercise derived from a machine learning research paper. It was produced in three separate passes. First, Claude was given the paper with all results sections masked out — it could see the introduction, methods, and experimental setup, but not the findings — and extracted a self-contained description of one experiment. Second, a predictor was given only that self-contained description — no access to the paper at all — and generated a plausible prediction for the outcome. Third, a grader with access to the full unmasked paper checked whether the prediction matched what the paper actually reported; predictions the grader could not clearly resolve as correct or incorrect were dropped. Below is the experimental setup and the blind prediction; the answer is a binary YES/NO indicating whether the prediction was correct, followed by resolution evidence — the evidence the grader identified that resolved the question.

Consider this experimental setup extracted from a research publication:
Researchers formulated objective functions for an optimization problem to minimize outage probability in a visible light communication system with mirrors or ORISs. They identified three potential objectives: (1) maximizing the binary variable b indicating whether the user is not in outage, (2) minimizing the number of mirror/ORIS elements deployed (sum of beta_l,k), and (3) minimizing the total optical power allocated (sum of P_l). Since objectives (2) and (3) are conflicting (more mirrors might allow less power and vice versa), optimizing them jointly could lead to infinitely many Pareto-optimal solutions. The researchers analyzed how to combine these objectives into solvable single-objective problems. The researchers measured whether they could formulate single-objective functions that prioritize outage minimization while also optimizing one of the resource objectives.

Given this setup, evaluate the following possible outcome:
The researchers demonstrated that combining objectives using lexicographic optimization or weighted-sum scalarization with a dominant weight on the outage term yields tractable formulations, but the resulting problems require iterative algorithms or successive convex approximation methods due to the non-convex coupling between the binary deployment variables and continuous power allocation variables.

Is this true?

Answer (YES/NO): NO